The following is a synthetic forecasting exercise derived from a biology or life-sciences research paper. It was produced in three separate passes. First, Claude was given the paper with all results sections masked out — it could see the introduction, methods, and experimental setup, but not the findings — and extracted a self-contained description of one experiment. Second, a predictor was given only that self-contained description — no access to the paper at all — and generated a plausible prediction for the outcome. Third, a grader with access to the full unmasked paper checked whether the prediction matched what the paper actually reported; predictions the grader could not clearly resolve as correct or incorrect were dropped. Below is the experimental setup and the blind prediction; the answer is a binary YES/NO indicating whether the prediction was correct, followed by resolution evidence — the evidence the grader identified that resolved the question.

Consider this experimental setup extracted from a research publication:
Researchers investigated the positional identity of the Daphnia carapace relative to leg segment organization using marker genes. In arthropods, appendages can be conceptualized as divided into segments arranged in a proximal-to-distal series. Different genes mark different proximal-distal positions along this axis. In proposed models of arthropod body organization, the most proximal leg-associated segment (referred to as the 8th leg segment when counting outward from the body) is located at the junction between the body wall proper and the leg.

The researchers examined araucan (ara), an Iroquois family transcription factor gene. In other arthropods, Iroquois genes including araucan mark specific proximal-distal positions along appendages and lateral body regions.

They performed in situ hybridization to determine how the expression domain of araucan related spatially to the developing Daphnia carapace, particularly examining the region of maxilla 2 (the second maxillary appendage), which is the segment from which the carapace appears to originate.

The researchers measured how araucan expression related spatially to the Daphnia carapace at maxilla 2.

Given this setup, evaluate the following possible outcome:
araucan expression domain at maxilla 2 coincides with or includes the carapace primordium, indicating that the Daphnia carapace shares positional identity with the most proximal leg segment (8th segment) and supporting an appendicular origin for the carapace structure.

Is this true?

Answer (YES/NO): YES